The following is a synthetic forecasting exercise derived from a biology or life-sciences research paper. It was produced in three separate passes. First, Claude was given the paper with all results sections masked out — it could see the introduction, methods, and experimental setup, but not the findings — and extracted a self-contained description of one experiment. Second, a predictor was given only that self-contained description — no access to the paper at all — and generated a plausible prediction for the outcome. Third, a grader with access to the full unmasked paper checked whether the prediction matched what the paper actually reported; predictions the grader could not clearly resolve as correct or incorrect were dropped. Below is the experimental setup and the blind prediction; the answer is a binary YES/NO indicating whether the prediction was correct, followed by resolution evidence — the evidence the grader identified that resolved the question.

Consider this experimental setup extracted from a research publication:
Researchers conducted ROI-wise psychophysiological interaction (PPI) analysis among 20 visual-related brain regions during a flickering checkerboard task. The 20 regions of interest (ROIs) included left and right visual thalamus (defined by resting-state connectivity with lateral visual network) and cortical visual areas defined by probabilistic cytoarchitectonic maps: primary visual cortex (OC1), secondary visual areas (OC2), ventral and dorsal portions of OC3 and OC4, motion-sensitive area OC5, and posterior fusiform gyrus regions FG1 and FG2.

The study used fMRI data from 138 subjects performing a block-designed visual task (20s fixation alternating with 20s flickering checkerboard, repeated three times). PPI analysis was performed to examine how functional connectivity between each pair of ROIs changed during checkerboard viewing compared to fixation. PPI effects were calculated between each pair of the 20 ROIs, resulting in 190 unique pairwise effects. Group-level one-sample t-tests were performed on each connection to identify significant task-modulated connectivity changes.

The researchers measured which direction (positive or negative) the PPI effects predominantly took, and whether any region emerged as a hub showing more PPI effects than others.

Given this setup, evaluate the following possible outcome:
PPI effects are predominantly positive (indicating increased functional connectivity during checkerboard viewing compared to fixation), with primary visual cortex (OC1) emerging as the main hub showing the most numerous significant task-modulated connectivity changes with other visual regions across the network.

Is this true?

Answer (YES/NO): NO